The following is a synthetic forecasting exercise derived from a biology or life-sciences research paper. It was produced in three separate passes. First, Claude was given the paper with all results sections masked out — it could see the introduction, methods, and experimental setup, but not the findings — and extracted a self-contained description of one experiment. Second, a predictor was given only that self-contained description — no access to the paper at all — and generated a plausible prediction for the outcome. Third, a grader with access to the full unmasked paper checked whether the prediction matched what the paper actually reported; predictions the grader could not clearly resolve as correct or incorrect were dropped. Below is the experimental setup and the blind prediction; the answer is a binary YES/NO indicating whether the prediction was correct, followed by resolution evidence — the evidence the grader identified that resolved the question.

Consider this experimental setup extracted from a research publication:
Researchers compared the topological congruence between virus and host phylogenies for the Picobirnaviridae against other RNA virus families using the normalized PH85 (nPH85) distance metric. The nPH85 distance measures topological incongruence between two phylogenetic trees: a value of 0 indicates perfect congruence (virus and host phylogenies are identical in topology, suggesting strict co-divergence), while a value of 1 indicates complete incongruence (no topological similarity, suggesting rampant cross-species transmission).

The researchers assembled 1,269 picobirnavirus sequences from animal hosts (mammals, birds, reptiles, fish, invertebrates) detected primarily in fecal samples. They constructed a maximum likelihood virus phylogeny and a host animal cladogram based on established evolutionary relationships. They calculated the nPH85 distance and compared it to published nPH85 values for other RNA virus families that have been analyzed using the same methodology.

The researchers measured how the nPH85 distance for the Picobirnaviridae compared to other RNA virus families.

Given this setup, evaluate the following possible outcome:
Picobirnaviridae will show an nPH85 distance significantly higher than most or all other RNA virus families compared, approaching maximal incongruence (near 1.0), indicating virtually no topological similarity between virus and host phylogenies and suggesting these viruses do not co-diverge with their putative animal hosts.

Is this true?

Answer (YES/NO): YES